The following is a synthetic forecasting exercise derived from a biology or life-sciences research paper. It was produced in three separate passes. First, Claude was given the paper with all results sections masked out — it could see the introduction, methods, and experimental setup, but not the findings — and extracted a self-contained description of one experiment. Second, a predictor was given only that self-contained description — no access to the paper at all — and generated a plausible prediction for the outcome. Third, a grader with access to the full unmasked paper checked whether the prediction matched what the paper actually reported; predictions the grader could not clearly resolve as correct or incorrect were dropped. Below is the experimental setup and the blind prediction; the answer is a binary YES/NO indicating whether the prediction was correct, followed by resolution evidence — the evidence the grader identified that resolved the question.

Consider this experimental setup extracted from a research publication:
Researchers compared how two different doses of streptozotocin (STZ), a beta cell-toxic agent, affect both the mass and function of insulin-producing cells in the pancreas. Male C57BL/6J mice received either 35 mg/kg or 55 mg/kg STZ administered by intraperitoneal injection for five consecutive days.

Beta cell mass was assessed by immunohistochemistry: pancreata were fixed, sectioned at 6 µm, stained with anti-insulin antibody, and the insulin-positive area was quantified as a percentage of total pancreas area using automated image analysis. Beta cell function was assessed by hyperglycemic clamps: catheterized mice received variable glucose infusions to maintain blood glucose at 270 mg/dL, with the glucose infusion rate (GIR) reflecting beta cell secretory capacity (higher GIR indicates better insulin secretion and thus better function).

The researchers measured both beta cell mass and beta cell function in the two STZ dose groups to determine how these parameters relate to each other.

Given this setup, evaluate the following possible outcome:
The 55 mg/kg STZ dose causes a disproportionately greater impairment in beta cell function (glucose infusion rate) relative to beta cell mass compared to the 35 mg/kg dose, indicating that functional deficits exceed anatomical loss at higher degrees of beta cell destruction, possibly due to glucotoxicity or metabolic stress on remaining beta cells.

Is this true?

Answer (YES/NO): NO